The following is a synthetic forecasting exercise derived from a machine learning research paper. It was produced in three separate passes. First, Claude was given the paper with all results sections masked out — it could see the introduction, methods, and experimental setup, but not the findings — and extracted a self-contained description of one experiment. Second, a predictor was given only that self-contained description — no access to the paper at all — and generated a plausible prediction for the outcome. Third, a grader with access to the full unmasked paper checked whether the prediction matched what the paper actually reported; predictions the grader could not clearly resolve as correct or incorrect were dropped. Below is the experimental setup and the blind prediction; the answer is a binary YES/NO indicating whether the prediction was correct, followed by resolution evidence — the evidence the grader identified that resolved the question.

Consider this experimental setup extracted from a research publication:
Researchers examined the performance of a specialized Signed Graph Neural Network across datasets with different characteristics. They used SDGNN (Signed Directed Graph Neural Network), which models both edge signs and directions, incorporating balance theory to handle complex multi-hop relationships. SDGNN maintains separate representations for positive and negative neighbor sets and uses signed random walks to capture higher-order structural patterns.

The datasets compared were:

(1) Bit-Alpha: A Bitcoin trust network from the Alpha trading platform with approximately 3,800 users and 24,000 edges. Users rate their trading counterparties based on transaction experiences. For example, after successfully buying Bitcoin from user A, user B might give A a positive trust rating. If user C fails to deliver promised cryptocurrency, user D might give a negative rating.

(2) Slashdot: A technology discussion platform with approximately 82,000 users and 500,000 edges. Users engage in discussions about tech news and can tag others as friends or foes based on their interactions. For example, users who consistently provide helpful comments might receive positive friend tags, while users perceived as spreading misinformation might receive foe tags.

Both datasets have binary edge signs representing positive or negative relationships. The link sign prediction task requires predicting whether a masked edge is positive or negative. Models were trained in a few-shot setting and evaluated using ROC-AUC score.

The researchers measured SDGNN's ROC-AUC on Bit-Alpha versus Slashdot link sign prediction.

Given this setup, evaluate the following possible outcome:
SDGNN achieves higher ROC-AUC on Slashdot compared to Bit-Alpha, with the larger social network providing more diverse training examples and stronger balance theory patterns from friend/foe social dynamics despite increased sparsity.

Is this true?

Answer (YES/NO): NO